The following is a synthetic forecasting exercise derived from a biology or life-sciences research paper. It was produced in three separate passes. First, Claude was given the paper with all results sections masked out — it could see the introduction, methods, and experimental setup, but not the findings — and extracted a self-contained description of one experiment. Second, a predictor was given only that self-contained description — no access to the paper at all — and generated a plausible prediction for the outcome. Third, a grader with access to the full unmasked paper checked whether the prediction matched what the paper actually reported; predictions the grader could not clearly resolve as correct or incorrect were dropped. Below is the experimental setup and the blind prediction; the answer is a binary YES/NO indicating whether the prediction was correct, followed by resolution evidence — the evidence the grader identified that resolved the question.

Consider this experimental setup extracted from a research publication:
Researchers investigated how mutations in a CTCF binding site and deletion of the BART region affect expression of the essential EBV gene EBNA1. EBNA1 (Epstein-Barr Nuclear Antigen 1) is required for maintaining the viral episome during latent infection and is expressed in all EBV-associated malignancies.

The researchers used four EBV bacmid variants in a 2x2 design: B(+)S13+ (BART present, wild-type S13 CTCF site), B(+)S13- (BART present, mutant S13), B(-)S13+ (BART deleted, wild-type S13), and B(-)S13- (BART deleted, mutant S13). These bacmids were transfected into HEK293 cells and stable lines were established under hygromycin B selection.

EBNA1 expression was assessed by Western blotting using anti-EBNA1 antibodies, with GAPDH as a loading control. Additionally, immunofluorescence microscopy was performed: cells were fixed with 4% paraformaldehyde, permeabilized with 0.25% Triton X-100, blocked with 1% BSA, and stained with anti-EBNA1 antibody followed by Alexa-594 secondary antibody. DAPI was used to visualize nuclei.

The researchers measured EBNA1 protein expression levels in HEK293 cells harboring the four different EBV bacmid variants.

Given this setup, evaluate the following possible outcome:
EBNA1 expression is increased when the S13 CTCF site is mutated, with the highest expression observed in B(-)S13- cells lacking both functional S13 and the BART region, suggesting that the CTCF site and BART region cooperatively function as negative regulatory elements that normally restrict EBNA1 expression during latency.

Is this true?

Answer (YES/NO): NO